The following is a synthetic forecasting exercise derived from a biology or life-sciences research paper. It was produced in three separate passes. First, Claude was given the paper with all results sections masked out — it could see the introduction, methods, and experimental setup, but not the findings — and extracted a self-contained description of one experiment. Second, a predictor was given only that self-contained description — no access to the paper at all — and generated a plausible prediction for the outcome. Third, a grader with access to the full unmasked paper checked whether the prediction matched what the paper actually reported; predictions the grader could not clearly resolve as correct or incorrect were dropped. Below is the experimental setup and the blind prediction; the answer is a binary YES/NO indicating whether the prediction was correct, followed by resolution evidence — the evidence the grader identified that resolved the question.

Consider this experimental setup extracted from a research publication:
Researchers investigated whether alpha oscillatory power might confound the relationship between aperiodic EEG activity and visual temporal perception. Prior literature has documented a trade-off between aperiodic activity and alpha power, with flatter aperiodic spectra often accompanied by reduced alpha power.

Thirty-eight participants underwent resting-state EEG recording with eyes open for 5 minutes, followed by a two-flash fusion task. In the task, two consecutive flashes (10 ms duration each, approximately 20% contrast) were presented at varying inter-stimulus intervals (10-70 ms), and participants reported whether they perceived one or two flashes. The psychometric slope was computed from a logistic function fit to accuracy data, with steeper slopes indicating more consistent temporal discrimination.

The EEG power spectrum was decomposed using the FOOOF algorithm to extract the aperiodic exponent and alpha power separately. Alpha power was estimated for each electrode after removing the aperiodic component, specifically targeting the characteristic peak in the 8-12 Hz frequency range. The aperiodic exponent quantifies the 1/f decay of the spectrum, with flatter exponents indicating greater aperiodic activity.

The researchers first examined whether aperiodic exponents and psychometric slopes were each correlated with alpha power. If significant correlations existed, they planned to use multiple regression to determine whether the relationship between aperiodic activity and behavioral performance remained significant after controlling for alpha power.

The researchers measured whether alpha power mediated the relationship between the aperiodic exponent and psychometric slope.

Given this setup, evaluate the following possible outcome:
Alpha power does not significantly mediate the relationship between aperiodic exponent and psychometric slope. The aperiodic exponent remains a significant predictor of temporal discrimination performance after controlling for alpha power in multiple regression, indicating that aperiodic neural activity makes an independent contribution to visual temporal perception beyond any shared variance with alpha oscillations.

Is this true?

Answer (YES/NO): YES